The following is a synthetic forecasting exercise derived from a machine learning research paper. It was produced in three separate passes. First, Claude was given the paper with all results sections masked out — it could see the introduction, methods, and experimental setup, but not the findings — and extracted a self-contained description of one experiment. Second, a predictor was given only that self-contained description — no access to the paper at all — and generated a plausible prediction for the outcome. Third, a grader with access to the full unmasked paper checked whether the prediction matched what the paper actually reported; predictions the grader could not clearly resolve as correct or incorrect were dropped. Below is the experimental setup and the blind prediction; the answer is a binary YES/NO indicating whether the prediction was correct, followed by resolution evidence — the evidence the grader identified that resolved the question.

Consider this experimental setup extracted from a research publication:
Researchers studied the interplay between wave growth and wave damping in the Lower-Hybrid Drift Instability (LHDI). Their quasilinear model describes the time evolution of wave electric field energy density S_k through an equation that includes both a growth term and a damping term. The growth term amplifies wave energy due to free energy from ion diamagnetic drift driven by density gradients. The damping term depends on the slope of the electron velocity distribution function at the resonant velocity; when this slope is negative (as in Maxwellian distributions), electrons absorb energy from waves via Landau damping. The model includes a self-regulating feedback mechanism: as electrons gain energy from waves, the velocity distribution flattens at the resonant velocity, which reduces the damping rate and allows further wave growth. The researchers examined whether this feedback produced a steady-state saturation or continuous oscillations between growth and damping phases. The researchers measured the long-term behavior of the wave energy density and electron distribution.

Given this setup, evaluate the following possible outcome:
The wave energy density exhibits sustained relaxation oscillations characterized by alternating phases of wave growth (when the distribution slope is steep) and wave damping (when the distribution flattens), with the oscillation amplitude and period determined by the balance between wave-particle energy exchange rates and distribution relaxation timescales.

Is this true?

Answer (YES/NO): NO